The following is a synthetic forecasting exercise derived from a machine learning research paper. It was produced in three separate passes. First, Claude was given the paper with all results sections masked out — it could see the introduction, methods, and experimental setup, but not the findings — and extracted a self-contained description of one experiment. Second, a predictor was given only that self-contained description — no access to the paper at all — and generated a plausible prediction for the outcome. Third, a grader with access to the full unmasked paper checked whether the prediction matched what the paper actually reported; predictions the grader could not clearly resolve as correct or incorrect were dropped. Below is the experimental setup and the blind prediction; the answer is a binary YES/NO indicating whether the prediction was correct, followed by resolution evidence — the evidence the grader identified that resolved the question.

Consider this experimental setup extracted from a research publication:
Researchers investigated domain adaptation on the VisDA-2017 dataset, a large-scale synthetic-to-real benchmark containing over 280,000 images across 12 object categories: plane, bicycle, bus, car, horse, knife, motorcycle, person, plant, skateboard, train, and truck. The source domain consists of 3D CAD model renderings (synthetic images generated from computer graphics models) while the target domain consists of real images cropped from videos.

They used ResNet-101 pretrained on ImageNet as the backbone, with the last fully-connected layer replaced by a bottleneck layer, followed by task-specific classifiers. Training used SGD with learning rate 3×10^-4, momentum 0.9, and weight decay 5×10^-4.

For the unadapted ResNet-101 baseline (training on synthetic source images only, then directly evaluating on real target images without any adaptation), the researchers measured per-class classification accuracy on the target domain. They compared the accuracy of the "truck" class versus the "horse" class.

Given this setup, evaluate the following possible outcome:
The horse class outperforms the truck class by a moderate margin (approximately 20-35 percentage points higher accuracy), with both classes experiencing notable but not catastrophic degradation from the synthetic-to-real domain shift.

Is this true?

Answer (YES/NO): NO